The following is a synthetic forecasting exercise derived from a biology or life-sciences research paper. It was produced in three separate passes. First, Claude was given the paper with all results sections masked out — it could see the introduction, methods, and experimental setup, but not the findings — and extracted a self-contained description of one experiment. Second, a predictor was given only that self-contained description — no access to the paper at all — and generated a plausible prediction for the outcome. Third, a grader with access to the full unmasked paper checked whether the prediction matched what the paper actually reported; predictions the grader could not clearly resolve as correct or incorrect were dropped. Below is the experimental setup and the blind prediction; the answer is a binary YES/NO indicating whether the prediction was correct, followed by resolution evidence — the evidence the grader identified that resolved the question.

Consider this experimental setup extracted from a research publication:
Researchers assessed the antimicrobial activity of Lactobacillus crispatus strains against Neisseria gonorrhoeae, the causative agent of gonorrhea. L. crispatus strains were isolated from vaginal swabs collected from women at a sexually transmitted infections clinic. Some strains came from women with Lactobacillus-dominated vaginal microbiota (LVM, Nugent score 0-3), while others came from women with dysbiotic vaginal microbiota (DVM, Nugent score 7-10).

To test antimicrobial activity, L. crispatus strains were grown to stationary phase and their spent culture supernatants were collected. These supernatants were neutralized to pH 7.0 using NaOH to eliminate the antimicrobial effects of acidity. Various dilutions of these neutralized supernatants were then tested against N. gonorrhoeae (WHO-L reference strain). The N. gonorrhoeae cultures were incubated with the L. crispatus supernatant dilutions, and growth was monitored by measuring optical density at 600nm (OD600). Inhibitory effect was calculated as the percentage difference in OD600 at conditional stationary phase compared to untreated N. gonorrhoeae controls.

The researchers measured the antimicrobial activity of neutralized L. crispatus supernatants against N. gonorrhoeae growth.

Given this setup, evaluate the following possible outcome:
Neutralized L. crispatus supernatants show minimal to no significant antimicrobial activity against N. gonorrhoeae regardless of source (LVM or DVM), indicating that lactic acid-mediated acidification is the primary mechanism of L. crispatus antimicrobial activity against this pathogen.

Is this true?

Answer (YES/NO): NO